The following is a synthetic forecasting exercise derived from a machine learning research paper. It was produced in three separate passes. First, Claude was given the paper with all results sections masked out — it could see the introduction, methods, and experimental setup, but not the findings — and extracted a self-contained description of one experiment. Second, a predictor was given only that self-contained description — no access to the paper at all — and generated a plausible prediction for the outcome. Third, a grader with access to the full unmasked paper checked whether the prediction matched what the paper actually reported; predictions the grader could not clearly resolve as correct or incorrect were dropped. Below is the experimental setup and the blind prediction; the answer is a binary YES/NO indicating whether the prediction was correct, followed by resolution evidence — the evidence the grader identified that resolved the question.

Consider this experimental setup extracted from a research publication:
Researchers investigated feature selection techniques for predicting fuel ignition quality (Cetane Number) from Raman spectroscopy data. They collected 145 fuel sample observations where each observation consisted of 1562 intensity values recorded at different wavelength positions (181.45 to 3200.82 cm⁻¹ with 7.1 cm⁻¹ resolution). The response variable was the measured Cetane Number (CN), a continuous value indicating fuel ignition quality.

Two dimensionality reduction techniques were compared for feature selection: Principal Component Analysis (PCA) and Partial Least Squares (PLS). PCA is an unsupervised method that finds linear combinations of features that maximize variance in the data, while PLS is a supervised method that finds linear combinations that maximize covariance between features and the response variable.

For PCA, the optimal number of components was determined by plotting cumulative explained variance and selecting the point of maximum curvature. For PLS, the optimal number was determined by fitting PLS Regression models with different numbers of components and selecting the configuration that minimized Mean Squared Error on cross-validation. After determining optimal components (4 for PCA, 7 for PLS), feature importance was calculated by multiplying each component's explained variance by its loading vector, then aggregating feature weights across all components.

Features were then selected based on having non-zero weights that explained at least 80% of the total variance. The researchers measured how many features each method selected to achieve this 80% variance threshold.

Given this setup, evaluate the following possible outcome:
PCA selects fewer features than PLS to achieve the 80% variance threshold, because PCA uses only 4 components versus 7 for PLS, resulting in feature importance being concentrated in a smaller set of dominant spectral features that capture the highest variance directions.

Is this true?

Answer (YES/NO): YES